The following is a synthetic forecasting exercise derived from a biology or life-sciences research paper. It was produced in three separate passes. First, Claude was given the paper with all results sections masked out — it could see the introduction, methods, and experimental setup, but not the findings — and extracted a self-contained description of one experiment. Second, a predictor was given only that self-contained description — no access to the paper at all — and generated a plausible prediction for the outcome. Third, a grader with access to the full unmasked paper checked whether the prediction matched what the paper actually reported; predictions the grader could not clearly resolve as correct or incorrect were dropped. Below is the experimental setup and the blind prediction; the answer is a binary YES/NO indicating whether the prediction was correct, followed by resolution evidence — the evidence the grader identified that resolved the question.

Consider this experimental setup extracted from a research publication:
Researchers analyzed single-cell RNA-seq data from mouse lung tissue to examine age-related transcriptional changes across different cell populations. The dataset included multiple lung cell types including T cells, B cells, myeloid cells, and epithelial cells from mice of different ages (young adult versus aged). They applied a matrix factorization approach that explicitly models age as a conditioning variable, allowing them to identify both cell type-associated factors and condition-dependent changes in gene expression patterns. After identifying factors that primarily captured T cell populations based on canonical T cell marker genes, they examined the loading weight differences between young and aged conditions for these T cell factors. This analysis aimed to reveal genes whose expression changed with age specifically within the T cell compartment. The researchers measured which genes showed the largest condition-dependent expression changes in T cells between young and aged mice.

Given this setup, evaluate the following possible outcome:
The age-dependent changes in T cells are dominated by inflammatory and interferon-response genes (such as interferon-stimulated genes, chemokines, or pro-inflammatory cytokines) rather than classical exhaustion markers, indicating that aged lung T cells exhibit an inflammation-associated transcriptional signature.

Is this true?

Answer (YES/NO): NO